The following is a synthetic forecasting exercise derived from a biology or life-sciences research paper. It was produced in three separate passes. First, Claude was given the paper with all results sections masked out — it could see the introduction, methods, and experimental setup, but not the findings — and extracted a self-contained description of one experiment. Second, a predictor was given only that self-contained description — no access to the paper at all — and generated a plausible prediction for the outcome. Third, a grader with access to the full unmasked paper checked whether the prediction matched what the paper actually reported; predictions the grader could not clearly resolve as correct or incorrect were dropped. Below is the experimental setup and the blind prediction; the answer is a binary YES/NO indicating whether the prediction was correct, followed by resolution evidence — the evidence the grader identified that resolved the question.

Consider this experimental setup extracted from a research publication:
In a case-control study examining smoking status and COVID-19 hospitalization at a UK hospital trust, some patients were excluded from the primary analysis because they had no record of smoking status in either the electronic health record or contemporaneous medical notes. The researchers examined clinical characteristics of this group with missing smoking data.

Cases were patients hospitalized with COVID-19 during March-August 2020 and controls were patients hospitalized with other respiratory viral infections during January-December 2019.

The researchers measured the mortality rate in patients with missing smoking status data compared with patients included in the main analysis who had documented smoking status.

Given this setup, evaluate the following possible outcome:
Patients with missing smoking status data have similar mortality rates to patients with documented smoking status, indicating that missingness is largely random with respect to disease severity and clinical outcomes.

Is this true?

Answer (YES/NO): NO